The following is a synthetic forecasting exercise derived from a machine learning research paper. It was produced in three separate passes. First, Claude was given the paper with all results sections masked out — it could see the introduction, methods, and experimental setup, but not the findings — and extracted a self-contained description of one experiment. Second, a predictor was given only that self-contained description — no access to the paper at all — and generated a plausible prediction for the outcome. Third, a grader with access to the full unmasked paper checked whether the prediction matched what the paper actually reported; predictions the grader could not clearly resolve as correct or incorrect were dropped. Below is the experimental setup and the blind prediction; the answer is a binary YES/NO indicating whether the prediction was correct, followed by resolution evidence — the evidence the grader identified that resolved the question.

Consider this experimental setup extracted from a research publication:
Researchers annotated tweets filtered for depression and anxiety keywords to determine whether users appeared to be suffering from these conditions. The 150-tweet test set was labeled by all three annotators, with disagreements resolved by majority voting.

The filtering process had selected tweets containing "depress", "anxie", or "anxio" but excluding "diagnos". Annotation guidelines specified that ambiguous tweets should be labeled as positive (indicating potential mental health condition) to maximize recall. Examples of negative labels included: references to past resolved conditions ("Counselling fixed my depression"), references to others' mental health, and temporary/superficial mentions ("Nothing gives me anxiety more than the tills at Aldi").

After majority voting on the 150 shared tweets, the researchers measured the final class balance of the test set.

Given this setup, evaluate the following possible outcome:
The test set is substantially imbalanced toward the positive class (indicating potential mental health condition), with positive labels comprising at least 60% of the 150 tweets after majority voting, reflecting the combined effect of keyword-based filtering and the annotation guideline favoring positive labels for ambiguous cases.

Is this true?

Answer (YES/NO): NO